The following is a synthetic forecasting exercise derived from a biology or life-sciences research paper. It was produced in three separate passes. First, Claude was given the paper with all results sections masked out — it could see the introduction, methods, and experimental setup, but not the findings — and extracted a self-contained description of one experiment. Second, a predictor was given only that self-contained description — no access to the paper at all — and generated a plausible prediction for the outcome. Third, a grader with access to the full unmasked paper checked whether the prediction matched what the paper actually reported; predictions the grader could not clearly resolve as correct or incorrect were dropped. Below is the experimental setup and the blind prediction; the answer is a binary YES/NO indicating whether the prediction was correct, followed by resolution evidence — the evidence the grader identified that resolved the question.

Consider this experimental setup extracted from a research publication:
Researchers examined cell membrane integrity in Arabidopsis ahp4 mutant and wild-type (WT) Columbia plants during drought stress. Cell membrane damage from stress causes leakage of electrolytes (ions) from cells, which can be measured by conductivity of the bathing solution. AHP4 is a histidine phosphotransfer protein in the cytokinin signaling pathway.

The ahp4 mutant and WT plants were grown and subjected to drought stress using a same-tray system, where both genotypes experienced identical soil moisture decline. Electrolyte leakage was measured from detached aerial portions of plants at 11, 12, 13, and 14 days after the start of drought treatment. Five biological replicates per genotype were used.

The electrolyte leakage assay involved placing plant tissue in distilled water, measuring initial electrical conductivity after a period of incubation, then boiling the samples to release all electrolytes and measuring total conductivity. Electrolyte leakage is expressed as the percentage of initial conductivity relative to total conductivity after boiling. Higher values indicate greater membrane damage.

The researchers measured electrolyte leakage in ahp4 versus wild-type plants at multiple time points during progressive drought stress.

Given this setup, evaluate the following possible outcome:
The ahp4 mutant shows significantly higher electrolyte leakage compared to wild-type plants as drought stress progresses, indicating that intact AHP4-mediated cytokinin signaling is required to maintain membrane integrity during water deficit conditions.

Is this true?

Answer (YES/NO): NO